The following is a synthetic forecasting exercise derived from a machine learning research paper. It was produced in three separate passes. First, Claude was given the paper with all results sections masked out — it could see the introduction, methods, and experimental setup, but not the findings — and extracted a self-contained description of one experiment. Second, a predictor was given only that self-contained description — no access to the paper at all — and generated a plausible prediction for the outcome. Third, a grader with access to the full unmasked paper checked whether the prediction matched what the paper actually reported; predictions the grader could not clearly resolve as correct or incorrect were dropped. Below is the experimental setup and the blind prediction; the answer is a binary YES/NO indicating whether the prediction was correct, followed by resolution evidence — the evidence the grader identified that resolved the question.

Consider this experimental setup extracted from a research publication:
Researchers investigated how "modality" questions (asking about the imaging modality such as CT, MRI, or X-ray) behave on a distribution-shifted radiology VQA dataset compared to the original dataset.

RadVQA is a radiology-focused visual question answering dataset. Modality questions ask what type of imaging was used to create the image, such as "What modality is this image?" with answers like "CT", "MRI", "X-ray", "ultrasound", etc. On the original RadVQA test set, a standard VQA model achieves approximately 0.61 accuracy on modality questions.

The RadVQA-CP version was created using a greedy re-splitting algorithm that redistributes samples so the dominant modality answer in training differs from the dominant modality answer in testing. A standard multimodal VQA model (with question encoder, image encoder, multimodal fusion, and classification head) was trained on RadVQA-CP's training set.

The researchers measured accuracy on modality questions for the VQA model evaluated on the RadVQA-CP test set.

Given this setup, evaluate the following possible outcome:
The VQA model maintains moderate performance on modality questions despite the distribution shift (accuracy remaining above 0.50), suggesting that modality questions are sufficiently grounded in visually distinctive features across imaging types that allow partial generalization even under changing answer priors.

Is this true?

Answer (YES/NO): NO